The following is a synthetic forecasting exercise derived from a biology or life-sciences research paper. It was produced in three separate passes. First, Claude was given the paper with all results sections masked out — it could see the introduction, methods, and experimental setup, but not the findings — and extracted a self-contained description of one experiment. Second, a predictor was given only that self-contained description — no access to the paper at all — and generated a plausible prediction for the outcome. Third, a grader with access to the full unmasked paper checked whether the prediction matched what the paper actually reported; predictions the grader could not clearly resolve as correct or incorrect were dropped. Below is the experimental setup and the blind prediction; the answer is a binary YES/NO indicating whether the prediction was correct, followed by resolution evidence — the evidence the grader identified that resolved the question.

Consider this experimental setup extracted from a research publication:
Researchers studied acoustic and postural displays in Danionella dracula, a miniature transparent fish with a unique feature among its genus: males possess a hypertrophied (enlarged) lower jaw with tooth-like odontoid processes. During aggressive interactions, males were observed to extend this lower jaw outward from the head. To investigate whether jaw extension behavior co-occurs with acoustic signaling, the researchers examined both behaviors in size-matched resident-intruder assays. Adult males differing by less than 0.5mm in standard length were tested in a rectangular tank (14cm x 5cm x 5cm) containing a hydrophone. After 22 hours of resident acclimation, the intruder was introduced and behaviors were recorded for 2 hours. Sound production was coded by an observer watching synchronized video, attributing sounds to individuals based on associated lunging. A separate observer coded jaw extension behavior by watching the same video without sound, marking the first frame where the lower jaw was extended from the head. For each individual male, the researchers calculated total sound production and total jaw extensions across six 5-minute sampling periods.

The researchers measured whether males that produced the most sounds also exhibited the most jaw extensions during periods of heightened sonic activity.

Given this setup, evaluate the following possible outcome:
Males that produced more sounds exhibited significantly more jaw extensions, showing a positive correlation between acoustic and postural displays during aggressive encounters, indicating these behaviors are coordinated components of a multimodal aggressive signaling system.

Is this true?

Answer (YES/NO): NO